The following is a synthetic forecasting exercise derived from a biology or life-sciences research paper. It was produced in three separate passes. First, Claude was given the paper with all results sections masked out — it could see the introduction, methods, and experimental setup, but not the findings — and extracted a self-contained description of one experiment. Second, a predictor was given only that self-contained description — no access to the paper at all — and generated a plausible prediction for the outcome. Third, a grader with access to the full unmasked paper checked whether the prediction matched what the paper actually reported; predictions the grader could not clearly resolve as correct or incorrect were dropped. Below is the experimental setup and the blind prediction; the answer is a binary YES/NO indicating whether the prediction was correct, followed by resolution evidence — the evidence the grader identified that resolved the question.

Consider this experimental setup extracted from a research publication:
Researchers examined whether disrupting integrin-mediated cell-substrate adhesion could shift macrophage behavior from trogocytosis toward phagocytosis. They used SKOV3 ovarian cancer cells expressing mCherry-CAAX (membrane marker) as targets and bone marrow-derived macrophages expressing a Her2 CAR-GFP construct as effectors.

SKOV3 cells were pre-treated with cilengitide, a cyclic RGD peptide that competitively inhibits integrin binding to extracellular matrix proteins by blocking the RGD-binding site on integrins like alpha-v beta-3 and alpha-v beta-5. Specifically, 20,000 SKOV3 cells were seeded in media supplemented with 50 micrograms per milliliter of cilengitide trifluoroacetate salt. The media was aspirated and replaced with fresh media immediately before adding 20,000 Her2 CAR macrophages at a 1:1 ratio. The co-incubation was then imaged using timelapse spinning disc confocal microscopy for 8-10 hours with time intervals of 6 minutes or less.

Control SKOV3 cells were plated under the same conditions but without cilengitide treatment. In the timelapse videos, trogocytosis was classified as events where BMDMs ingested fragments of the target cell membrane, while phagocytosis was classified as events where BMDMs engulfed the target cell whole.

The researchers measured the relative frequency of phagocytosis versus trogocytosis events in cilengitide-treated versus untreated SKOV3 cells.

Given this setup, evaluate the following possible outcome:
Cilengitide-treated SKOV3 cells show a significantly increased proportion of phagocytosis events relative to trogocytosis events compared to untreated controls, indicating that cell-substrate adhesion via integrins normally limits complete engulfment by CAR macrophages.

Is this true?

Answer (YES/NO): YES